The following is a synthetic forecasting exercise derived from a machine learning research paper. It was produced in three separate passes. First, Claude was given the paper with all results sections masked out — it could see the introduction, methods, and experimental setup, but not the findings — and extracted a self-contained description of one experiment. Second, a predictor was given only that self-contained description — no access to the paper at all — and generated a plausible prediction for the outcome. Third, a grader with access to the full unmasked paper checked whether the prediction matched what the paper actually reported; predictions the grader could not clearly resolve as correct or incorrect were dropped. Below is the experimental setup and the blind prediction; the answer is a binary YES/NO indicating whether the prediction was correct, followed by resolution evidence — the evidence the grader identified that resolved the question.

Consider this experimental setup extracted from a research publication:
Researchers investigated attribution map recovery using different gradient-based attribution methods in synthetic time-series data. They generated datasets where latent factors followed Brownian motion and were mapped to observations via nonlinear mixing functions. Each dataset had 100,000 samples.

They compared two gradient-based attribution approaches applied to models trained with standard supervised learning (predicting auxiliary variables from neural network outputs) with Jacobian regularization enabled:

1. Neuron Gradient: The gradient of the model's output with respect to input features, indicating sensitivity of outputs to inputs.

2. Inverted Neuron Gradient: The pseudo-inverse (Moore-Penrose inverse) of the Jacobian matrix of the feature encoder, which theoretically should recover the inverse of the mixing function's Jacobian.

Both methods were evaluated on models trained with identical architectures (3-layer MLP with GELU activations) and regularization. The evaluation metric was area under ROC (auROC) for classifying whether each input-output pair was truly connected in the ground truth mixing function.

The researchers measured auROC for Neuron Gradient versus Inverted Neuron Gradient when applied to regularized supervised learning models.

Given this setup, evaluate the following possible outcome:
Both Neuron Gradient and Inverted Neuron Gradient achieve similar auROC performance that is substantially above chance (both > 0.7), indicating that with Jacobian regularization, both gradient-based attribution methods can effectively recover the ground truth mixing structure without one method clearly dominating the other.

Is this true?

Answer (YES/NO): YES